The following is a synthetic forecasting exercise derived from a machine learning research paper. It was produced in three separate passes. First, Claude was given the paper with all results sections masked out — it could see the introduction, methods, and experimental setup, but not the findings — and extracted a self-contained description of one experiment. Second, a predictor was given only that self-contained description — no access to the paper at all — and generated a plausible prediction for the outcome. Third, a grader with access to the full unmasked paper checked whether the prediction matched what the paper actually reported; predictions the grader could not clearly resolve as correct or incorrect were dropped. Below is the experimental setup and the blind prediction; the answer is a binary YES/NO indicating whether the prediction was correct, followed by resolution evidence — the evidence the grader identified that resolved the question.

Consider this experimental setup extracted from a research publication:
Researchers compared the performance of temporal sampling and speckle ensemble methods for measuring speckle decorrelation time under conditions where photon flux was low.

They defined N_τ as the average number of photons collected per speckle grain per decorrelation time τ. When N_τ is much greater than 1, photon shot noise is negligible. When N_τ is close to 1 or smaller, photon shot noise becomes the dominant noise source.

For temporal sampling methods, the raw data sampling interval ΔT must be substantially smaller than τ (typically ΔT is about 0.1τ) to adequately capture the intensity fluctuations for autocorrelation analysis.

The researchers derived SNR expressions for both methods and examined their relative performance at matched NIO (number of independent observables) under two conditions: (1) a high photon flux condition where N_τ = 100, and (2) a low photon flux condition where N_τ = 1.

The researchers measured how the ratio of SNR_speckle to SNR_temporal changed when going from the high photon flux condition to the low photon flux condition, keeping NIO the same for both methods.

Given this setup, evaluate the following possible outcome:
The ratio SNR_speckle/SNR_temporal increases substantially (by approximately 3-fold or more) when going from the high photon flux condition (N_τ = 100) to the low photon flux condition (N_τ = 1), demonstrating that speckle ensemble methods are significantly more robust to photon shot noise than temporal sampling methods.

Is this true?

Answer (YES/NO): NO